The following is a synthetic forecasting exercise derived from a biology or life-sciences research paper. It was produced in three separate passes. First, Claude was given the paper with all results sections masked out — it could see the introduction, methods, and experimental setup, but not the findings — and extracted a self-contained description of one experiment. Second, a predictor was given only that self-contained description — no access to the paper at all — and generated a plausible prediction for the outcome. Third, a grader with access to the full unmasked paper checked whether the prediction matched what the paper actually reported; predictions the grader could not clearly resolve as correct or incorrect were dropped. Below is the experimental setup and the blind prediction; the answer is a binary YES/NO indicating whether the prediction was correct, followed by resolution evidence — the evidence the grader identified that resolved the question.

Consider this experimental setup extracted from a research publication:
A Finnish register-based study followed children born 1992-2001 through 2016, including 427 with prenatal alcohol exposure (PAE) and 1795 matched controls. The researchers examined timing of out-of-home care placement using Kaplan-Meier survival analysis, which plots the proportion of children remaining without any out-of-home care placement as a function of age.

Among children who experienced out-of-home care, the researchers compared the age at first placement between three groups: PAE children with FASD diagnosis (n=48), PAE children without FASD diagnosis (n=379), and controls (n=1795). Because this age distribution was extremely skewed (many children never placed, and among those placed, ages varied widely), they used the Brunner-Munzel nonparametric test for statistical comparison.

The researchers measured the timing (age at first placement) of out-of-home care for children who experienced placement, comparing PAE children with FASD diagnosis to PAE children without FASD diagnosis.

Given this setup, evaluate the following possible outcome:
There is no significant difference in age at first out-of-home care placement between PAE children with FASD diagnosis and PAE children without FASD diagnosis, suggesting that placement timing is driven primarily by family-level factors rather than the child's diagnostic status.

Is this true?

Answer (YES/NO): NO